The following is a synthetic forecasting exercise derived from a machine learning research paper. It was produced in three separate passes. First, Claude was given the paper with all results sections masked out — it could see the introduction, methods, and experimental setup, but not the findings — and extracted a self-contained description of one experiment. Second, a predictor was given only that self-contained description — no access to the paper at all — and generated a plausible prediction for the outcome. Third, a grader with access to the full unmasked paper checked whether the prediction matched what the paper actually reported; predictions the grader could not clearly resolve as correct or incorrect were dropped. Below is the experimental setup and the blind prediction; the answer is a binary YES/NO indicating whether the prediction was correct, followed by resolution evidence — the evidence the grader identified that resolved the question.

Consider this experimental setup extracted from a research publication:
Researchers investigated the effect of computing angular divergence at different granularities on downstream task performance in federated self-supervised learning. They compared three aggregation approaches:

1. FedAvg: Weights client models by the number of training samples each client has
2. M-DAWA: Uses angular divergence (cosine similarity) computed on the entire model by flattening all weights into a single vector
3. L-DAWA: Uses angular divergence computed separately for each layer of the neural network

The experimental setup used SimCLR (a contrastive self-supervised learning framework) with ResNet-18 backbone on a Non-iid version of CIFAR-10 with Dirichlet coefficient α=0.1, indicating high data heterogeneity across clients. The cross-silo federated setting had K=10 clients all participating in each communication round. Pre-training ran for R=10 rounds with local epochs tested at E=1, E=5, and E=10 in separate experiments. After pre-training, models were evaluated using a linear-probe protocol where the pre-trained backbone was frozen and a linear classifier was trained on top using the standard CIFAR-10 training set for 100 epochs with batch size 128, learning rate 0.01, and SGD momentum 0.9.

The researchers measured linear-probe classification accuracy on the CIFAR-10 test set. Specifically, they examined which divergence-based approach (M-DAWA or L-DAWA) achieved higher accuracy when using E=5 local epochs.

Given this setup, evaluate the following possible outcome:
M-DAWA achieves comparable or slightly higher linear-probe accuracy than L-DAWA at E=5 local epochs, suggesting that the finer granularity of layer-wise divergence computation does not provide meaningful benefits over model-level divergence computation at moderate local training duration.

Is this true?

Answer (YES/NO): YES